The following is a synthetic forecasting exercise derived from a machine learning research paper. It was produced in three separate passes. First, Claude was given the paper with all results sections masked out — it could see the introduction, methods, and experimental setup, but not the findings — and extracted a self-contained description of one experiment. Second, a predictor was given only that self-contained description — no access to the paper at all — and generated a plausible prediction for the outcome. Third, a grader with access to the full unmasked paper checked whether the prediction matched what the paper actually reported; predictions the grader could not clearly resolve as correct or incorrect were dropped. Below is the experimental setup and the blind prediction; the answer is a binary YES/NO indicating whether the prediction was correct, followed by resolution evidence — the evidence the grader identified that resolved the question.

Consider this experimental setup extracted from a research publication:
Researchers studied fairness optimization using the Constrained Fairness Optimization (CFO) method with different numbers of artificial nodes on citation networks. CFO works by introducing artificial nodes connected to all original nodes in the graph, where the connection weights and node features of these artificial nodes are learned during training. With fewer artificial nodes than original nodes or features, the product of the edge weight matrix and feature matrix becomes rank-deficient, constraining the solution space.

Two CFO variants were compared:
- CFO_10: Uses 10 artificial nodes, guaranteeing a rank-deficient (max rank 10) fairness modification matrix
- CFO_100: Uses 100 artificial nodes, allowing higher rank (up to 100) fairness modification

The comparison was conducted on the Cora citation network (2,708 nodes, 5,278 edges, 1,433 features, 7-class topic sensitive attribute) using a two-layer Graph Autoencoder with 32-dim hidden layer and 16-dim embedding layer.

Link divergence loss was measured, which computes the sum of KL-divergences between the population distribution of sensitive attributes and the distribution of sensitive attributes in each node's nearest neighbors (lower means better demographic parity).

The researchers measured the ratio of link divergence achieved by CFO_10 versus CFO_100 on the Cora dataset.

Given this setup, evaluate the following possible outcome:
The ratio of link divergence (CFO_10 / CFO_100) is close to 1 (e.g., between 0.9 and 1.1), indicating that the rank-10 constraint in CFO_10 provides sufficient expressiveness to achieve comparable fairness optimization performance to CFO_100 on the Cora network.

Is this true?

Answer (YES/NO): NO